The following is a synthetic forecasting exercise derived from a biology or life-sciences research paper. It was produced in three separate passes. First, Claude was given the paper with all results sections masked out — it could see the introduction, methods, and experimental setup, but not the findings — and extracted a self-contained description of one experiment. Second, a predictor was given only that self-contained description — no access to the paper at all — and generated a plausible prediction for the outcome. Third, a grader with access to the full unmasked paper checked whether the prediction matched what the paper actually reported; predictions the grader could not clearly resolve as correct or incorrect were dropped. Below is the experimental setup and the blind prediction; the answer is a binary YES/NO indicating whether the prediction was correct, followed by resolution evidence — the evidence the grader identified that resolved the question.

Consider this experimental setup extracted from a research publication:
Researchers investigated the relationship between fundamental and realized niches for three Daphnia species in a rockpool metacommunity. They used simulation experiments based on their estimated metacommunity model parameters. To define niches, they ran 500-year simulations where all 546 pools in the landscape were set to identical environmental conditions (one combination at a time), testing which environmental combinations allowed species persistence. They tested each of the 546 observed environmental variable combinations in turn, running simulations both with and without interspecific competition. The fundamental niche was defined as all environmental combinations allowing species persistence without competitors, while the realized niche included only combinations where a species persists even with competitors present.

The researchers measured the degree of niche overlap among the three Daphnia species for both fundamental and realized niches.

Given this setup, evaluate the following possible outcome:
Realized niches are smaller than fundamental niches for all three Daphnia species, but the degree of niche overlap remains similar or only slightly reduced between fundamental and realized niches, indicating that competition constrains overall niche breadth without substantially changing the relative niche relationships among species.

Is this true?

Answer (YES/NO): NO